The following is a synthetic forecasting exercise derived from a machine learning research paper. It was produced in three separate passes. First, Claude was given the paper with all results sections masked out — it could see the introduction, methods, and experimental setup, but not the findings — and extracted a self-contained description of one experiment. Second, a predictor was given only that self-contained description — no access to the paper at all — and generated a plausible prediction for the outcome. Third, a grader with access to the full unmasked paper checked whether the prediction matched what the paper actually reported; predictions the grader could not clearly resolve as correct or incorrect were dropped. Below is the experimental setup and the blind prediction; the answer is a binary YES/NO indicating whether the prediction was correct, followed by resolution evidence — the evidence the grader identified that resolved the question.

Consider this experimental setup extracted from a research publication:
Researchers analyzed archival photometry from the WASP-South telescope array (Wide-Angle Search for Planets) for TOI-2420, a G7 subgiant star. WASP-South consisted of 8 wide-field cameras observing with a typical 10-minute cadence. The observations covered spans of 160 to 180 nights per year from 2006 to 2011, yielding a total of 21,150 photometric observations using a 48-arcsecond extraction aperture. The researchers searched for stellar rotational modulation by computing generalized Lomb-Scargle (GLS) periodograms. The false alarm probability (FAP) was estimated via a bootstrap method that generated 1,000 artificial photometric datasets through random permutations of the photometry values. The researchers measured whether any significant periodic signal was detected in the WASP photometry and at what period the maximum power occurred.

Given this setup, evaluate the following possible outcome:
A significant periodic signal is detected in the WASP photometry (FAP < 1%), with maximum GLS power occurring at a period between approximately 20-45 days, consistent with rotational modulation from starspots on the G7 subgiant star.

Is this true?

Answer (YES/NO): YES